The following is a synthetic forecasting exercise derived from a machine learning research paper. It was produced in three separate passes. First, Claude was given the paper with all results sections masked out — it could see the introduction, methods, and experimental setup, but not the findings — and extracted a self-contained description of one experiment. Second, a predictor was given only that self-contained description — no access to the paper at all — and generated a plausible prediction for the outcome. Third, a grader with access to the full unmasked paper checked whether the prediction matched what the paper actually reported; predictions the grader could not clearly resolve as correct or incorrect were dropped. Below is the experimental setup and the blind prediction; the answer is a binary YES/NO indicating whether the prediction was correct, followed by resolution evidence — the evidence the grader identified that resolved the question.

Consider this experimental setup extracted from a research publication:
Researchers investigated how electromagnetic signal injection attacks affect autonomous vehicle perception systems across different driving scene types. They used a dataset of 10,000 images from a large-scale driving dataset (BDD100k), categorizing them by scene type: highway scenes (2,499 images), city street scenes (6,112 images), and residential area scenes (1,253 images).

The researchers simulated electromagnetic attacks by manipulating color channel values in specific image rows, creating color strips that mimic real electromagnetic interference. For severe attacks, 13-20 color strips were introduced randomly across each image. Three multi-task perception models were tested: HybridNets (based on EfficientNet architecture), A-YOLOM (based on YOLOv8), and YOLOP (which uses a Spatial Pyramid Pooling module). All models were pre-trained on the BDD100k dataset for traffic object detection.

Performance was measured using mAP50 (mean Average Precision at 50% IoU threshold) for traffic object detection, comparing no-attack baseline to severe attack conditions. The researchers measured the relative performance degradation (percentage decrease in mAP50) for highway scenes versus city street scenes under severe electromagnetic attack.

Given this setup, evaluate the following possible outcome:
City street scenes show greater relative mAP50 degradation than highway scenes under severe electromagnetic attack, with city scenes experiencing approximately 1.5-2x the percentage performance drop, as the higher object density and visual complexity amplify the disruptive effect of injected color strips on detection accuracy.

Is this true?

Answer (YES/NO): NO